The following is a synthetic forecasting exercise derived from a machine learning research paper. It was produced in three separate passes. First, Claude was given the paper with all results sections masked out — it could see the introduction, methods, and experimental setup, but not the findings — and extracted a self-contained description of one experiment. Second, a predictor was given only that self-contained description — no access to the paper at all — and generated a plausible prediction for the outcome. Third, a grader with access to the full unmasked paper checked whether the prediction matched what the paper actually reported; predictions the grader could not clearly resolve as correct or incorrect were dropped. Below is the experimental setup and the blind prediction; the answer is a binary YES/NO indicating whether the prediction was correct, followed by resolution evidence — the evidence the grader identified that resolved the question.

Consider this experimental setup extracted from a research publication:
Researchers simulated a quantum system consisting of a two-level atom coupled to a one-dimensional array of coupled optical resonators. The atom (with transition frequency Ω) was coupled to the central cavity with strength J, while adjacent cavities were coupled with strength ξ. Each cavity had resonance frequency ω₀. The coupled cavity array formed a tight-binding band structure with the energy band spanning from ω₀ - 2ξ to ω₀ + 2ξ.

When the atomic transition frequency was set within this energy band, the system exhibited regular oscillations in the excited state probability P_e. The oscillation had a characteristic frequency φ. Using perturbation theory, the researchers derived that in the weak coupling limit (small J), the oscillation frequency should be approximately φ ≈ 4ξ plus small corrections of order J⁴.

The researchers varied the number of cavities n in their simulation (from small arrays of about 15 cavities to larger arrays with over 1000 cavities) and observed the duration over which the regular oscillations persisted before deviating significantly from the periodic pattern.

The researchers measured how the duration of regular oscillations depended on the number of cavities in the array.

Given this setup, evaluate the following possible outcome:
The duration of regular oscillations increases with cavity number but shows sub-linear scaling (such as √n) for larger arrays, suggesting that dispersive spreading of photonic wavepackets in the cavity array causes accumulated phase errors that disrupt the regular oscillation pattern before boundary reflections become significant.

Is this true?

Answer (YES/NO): NO